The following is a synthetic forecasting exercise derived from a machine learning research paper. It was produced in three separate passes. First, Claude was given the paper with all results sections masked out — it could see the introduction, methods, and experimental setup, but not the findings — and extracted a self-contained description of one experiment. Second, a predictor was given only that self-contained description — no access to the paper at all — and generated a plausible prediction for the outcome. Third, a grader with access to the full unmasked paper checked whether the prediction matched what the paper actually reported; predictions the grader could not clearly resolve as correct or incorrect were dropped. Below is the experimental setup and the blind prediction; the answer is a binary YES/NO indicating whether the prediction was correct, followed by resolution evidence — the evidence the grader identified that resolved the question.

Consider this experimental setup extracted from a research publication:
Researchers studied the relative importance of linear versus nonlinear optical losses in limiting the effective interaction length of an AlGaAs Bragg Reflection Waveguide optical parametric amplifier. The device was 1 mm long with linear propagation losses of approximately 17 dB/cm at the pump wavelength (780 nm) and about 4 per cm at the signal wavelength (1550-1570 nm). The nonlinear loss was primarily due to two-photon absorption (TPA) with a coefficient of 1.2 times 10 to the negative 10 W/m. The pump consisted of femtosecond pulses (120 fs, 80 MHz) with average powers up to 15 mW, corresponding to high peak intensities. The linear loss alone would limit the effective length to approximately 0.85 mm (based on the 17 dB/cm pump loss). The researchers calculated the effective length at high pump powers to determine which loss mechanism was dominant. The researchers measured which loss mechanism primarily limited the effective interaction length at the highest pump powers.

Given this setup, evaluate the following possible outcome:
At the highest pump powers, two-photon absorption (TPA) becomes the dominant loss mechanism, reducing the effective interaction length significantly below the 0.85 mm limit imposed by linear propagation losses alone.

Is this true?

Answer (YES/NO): YES